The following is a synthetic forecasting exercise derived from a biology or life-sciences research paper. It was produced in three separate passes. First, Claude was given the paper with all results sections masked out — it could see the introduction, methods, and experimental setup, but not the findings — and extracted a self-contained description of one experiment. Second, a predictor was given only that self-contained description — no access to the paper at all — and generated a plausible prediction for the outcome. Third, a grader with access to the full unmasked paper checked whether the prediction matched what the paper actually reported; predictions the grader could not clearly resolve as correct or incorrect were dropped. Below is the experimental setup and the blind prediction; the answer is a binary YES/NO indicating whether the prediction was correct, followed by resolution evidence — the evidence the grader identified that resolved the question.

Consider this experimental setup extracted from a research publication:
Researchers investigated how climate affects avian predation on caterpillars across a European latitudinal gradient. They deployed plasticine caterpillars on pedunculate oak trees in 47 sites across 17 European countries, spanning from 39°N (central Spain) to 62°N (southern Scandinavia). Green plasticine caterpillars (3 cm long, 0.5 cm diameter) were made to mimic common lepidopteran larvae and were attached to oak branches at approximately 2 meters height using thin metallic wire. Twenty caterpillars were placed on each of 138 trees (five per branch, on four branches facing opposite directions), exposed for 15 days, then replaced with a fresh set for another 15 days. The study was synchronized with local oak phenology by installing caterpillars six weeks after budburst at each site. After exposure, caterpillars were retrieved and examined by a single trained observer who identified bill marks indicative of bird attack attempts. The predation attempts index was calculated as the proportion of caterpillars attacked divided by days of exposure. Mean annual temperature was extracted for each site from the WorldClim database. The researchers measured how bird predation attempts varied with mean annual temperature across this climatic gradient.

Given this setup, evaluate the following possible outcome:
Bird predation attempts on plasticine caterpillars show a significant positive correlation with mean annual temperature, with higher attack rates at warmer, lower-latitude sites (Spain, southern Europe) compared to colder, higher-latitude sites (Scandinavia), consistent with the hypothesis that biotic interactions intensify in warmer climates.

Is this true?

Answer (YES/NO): NO